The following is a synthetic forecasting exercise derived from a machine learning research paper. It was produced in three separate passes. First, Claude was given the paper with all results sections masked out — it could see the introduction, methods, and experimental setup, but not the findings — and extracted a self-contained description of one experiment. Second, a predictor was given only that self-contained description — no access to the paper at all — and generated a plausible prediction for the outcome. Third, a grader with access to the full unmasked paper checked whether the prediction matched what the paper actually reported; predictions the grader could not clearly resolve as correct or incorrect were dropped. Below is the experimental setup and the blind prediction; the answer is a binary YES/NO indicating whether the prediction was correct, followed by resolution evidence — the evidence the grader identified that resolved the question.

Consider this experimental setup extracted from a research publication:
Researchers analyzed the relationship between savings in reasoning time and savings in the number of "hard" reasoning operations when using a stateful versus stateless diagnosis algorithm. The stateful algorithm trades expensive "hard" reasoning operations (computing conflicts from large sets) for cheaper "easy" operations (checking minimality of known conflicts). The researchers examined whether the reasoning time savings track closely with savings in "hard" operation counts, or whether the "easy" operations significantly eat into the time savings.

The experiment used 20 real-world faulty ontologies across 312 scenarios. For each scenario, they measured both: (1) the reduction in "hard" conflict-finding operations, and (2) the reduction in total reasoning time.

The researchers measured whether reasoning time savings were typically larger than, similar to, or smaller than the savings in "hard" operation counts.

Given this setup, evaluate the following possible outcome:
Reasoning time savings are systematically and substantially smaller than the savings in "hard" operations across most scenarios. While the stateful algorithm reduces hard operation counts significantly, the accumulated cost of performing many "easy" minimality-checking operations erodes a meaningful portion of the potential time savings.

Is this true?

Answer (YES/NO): YES